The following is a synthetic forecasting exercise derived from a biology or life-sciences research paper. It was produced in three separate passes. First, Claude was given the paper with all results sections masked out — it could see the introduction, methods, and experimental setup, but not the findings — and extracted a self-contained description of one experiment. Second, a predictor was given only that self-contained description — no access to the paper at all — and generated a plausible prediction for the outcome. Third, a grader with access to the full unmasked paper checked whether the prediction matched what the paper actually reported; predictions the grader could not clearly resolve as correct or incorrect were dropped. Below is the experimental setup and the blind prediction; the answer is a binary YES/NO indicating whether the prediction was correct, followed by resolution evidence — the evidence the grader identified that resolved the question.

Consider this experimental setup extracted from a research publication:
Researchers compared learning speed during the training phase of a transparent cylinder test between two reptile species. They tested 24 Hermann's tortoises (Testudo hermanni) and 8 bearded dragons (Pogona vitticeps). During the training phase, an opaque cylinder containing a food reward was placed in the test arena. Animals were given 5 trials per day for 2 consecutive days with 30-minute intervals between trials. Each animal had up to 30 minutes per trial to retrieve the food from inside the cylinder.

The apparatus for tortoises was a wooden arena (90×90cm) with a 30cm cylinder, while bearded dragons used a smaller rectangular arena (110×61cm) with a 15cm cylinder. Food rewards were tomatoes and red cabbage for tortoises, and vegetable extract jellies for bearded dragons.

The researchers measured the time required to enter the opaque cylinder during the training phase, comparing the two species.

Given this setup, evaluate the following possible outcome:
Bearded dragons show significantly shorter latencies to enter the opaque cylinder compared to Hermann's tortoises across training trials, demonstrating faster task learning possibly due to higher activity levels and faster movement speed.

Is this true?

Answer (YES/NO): NO